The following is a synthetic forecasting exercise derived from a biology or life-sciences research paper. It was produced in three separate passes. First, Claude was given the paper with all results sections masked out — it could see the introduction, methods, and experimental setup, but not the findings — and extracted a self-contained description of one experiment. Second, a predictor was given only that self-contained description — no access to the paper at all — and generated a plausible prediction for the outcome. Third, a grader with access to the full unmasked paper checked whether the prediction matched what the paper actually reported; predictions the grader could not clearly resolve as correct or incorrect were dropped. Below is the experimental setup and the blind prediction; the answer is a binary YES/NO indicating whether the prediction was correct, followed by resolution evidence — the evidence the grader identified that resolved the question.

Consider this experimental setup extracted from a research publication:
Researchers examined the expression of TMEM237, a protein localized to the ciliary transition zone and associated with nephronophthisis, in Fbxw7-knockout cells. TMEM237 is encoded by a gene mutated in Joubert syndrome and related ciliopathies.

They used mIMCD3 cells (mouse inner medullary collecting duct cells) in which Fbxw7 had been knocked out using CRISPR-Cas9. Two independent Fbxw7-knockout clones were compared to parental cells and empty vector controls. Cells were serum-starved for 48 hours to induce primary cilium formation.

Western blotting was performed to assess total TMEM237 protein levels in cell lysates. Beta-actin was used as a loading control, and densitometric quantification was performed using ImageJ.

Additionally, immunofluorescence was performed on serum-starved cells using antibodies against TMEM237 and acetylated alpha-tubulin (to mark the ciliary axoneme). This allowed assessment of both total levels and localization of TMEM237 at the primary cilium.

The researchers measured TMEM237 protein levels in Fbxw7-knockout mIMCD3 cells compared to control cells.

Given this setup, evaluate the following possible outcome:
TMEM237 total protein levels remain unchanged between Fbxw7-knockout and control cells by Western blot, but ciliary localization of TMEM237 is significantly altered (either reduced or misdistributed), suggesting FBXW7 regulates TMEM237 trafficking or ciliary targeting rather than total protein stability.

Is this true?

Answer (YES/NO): NO